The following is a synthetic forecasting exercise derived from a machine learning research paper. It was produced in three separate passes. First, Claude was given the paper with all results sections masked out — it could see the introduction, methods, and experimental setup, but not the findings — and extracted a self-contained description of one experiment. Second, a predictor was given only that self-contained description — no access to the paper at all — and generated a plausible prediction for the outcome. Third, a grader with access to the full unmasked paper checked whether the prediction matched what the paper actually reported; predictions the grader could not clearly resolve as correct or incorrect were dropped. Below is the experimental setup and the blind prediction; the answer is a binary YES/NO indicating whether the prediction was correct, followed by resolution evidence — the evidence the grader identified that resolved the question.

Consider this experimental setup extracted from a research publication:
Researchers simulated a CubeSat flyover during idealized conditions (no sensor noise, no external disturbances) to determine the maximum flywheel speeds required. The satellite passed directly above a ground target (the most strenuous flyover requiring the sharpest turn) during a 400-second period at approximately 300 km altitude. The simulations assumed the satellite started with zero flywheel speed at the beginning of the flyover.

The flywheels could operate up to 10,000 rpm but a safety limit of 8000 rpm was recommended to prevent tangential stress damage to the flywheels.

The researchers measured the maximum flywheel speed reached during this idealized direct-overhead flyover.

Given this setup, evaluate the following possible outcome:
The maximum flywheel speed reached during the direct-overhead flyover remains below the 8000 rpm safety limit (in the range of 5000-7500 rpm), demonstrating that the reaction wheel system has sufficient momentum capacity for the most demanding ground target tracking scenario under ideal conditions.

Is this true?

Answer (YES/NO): YES